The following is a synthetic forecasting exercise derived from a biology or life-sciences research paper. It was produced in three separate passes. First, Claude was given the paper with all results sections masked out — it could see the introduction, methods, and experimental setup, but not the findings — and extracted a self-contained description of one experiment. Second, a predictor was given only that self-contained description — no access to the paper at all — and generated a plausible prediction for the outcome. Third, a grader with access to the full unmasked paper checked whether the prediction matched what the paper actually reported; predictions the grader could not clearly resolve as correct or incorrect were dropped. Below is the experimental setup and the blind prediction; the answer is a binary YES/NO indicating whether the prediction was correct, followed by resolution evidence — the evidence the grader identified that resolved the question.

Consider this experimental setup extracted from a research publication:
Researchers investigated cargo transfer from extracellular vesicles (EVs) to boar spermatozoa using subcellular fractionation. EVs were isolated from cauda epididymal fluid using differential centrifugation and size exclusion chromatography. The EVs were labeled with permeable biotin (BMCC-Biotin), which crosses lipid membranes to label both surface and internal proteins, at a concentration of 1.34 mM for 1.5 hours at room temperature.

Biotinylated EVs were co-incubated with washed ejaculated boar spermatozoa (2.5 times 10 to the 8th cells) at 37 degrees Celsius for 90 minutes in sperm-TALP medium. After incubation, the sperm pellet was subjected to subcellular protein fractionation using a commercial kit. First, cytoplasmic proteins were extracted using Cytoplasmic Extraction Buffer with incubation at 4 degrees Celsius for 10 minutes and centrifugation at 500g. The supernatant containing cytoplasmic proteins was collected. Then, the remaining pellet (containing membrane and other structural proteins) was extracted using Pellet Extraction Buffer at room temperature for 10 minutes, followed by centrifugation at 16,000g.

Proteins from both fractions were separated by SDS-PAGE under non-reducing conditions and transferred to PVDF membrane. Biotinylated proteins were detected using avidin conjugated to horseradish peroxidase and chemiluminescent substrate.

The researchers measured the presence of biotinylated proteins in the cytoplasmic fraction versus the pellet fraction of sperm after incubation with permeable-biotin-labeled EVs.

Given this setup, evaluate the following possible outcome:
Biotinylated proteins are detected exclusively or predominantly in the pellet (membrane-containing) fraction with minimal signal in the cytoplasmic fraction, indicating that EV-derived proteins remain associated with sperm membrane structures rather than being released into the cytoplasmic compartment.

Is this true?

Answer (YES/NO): NO